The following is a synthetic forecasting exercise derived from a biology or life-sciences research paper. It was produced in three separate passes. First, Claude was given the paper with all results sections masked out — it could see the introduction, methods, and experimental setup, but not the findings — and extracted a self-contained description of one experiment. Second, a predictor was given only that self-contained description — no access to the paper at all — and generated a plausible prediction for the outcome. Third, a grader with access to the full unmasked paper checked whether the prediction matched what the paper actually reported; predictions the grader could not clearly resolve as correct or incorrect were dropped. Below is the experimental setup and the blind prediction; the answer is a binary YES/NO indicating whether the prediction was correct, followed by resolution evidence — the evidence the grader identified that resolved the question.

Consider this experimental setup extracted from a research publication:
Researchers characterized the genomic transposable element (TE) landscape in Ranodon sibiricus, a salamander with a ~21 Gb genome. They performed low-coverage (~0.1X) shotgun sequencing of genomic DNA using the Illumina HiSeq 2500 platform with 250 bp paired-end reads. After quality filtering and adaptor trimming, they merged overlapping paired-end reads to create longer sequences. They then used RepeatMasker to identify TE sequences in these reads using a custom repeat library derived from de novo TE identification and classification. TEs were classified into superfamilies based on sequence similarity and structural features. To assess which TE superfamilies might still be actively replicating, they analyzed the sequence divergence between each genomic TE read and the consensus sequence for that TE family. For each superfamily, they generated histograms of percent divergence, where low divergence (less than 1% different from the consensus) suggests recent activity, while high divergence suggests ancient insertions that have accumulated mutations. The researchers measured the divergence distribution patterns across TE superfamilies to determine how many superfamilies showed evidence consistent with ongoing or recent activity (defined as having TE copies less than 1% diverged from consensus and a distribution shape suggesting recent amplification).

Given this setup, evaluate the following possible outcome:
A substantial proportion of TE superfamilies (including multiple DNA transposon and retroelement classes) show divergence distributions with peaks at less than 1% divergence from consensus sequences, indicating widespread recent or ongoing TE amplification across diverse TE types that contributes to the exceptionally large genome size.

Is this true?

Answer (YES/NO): YES